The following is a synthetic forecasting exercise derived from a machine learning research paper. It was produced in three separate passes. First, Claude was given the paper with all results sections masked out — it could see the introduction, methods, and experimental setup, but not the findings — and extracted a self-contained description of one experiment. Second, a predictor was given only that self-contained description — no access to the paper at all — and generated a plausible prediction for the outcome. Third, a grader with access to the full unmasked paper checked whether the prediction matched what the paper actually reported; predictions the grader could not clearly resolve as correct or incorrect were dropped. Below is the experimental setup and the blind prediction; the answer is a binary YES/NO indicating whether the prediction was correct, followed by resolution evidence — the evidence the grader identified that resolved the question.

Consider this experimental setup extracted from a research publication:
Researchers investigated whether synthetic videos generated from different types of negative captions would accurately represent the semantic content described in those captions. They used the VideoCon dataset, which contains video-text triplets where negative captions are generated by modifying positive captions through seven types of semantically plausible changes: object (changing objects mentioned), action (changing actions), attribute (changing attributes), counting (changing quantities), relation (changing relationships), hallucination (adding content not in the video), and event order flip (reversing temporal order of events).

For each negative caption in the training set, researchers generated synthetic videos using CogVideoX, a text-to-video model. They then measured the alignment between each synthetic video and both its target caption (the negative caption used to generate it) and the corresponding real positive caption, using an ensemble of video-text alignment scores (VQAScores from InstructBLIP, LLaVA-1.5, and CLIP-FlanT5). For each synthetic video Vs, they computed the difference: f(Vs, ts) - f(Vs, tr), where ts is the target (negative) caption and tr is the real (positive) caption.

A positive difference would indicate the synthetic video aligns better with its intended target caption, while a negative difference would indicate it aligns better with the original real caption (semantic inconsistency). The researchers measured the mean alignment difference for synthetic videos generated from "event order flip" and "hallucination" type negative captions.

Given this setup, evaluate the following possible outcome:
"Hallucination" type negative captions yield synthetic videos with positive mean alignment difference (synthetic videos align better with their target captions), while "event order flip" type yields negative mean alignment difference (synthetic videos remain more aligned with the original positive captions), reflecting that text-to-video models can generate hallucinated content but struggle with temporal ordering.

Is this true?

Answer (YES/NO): NO